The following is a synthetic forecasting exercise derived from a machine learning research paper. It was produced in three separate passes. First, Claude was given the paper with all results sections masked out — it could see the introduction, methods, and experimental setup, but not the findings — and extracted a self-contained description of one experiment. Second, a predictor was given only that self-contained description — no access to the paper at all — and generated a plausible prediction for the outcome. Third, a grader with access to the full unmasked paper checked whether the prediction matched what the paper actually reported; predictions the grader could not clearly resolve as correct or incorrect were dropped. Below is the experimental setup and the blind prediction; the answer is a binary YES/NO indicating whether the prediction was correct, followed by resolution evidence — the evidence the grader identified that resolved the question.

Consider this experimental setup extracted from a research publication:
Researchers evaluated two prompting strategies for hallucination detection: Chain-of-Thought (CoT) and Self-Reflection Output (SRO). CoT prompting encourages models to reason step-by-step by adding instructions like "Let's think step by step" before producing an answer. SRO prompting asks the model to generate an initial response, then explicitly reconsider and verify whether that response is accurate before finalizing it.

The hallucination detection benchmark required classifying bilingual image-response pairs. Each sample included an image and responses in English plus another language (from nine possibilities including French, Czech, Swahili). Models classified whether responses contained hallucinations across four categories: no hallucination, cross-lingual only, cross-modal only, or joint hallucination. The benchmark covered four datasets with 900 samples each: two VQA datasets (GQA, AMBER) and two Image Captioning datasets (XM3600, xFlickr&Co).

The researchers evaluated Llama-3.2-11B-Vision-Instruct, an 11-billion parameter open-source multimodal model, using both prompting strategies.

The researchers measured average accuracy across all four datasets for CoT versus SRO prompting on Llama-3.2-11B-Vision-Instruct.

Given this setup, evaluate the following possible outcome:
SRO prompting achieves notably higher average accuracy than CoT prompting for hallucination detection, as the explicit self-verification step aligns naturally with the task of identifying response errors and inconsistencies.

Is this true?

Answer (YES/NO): NO